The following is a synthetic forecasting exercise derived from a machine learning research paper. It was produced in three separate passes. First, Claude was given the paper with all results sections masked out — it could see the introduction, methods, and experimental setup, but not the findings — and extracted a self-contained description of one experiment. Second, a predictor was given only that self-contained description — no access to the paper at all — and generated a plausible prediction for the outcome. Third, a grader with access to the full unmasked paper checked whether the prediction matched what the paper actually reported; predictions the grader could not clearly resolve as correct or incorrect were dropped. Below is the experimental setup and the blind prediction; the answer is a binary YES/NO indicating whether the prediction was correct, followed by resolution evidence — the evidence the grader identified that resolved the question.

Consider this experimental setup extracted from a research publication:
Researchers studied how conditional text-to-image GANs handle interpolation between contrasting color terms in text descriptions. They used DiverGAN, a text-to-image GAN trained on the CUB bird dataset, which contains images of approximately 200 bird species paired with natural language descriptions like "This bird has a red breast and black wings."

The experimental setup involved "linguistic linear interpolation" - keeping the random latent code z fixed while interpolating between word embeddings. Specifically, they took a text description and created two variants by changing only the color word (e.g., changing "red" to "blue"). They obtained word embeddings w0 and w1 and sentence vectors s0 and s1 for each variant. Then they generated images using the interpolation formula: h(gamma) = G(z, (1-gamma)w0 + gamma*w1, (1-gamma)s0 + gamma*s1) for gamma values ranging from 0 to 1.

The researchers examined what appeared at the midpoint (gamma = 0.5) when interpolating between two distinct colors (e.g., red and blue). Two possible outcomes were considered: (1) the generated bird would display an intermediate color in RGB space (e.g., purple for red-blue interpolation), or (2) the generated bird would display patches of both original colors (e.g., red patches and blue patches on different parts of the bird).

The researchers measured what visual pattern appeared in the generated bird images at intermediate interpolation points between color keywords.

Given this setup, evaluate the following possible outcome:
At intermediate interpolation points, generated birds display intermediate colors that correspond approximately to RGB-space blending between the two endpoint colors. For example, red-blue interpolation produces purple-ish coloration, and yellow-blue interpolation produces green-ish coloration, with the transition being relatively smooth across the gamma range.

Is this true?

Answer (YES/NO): NO